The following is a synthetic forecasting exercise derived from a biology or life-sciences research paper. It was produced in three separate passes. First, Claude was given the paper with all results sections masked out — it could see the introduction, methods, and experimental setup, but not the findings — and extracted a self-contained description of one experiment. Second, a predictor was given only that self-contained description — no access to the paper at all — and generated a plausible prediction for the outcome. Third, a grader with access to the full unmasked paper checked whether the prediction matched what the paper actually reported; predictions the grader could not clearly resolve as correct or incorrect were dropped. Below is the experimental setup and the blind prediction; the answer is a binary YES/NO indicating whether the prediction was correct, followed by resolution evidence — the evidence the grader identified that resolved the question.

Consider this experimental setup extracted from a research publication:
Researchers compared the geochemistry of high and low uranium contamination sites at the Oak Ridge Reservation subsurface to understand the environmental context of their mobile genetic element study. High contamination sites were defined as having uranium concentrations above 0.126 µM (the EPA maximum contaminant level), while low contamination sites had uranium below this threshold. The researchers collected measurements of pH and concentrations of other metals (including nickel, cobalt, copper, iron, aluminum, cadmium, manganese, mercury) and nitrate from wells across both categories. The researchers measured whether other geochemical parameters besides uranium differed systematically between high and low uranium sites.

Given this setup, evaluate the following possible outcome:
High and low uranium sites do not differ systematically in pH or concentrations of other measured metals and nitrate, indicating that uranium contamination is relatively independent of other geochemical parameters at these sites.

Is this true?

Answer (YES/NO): NO